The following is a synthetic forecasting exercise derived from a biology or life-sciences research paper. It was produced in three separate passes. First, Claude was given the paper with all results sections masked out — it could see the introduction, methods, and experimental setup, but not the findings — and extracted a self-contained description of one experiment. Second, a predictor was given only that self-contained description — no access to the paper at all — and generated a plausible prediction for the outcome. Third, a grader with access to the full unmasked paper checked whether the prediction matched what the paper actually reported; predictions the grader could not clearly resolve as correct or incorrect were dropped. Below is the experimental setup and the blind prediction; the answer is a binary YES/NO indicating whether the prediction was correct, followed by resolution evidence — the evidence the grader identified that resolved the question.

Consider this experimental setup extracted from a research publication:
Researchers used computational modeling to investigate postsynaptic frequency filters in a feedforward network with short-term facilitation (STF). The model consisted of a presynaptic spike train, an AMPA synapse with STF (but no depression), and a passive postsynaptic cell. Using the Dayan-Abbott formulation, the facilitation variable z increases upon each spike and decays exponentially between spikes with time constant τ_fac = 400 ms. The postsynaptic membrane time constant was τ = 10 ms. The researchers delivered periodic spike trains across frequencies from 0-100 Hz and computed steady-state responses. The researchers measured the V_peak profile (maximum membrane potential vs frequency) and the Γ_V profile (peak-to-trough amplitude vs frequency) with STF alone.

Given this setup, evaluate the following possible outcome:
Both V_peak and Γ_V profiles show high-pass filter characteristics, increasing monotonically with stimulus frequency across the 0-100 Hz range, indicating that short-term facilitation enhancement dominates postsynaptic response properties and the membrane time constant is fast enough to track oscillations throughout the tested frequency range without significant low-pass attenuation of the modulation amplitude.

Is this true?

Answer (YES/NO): NO